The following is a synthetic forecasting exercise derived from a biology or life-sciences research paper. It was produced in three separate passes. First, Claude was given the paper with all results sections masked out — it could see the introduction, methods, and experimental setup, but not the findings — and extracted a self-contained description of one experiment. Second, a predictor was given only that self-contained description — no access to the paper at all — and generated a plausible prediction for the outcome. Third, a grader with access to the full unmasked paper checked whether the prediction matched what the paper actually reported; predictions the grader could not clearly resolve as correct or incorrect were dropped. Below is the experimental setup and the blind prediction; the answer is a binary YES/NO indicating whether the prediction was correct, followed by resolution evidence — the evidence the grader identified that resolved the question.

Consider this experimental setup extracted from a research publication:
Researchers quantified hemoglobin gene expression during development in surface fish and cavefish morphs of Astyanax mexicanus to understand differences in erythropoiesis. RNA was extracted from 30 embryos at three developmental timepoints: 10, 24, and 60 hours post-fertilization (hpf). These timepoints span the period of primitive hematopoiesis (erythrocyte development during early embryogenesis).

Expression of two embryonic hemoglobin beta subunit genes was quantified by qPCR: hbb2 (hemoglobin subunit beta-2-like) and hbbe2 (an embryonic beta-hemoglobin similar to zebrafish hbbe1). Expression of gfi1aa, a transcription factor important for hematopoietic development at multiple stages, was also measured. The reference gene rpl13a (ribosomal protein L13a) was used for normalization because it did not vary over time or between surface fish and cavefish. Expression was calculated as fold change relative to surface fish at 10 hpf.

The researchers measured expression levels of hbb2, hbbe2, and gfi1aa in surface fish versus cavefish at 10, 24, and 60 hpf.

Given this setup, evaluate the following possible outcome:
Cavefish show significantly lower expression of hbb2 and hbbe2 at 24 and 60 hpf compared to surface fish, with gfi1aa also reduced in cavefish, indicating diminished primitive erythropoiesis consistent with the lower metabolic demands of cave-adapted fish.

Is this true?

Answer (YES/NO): NO